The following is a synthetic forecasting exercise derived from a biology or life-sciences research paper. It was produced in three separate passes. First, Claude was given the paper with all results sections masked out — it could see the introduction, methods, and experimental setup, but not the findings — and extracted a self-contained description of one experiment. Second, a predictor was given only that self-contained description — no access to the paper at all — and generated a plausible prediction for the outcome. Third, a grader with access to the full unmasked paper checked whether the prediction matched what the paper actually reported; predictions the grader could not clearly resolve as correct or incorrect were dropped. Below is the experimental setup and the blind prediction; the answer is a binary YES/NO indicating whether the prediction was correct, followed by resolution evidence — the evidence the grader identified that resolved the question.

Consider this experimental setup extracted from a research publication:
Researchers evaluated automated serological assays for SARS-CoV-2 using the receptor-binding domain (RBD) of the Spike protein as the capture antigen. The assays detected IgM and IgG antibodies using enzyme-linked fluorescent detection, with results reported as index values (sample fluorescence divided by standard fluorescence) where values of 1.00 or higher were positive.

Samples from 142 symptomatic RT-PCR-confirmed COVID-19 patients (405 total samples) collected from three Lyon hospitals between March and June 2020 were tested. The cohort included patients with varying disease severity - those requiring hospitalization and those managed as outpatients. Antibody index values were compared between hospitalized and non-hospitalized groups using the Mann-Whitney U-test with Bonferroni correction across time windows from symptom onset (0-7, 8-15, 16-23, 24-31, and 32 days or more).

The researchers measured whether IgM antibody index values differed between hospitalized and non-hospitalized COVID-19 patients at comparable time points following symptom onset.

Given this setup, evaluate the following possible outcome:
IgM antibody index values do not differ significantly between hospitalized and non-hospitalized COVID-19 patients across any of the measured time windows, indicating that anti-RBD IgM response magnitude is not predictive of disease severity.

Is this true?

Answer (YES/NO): NO